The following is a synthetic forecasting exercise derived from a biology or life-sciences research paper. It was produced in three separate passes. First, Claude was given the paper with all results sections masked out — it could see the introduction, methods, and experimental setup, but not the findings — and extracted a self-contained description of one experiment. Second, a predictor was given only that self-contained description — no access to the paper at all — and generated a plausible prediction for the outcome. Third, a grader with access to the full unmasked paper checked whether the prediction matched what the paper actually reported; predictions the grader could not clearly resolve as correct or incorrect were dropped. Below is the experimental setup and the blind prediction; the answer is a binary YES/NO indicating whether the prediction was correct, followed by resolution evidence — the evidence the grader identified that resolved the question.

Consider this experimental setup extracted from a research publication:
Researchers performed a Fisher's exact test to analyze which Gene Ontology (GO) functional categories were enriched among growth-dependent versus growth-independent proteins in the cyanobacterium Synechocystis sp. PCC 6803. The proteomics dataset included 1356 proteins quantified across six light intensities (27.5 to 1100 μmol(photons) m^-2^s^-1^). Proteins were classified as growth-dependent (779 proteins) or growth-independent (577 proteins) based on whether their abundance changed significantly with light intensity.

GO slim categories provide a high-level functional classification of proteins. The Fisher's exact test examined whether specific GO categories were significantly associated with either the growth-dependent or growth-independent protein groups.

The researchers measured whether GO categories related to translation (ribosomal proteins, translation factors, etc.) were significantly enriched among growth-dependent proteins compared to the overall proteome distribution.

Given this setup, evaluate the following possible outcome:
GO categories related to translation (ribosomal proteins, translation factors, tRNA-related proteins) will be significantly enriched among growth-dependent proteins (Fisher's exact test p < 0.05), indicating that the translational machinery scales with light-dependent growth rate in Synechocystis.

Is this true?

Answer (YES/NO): YES